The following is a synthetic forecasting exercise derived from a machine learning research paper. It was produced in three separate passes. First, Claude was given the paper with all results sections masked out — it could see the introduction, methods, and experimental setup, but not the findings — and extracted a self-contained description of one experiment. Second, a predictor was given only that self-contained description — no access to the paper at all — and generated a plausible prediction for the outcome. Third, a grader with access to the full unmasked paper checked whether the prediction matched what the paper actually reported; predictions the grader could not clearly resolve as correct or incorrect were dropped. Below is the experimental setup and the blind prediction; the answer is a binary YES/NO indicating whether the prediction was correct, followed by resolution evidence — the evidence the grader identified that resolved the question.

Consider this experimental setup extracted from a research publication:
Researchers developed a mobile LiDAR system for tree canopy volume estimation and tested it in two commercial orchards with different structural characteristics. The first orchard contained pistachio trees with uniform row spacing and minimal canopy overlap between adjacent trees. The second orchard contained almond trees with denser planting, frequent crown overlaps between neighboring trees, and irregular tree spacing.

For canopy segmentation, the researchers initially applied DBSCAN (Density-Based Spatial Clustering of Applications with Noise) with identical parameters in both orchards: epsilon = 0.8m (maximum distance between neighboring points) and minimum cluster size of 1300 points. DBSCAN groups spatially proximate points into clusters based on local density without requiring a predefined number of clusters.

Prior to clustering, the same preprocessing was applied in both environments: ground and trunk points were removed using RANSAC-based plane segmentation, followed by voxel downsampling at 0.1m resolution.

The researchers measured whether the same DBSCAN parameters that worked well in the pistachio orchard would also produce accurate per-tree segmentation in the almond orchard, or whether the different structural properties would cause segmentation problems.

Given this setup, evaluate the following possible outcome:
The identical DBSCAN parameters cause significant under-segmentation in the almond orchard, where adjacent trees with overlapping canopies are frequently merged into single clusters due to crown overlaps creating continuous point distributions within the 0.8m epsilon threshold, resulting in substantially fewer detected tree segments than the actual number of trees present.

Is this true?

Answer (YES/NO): YES